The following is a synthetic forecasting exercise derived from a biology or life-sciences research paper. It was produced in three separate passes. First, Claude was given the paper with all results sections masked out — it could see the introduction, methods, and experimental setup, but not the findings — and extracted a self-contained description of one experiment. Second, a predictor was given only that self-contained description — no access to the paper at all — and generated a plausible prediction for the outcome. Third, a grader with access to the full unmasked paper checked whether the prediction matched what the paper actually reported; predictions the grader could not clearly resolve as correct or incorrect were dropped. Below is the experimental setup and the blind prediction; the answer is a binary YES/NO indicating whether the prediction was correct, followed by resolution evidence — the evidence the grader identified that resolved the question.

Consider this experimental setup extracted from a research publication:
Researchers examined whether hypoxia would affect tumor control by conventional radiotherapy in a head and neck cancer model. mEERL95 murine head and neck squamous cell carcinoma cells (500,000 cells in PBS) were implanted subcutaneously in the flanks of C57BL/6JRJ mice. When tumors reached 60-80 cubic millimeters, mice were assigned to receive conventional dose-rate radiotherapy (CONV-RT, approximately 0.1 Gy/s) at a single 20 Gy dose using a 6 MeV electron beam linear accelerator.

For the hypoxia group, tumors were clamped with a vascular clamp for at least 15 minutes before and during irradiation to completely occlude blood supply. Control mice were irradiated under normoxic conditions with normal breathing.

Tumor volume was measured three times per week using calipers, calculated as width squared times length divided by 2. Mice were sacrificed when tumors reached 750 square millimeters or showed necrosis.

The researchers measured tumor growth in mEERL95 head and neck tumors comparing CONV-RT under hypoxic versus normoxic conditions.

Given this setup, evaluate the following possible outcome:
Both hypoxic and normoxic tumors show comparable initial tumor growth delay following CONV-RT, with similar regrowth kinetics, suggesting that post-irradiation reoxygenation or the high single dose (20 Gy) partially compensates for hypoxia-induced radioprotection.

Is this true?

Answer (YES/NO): NO